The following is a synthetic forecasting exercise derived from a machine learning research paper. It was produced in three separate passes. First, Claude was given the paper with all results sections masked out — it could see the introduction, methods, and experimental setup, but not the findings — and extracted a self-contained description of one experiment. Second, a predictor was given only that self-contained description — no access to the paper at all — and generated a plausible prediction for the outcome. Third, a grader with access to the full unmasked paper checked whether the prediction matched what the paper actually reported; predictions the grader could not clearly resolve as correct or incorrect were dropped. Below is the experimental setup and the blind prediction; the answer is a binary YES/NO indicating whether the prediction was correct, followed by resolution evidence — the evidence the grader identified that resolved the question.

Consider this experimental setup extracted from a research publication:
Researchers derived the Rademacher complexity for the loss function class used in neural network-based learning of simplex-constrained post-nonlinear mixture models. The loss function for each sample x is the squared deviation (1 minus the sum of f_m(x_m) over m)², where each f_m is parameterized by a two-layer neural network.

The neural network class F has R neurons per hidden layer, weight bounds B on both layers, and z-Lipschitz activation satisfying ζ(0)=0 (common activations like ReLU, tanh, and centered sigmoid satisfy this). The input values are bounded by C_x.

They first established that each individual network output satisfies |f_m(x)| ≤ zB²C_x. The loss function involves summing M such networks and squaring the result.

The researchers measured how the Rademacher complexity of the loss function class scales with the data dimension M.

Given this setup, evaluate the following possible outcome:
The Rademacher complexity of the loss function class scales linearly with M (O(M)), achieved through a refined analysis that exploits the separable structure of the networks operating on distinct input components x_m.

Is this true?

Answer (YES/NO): NO